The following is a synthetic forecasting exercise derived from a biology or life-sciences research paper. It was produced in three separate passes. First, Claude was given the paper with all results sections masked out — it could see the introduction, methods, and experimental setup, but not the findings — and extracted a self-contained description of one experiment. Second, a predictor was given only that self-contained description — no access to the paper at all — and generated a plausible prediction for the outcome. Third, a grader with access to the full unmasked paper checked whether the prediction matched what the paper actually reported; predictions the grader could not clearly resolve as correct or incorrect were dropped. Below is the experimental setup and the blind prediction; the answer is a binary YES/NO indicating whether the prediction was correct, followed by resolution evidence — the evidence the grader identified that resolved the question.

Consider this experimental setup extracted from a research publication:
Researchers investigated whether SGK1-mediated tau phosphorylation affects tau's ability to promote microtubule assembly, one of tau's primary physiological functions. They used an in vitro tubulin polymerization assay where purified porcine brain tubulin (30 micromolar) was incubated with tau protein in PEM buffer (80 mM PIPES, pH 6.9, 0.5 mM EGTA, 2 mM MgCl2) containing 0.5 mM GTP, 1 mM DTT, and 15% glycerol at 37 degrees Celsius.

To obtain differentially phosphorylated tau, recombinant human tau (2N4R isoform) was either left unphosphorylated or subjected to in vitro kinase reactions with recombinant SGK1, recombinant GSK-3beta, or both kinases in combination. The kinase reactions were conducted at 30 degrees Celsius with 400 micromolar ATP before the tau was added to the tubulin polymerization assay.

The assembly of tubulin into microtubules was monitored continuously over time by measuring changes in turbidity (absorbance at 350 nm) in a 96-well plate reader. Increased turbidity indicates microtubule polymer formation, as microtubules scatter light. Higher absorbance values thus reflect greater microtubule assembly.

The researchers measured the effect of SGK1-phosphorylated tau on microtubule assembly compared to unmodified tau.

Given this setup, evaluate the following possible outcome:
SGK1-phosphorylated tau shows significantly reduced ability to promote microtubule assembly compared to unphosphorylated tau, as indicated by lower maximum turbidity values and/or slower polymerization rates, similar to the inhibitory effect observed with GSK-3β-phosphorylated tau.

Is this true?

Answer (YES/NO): YES